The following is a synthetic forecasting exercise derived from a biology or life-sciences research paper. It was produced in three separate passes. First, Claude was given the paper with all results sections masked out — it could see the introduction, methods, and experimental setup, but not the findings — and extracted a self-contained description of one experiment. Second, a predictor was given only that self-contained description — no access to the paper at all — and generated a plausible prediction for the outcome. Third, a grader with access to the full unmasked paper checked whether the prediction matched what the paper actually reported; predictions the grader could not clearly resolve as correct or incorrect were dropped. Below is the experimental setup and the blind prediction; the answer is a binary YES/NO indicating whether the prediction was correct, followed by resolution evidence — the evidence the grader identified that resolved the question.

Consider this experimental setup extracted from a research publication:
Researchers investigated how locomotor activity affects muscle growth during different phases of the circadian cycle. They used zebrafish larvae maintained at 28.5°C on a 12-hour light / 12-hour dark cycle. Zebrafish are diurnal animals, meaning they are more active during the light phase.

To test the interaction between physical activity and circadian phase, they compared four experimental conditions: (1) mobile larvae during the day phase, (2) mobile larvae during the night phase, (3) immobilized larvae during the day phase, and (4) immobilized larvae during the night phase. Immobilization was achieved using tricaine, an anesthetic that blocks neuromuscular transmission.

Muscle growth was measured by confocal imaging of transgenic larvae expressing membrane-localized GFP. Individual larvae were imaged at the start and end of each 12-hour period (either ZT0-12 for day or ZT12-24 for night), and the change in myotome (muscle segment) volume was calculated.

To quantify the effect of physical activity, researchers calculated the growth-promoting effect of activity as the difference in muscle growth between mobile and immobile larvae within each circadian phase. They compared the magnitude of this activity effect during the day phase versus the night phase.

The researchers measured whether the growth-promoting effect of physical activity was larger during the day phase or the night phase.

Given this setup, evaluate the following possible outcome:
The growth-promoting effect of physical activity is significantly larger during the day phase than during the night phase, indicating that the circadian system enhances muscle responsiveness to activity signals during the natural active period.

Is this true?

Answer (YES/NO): NO